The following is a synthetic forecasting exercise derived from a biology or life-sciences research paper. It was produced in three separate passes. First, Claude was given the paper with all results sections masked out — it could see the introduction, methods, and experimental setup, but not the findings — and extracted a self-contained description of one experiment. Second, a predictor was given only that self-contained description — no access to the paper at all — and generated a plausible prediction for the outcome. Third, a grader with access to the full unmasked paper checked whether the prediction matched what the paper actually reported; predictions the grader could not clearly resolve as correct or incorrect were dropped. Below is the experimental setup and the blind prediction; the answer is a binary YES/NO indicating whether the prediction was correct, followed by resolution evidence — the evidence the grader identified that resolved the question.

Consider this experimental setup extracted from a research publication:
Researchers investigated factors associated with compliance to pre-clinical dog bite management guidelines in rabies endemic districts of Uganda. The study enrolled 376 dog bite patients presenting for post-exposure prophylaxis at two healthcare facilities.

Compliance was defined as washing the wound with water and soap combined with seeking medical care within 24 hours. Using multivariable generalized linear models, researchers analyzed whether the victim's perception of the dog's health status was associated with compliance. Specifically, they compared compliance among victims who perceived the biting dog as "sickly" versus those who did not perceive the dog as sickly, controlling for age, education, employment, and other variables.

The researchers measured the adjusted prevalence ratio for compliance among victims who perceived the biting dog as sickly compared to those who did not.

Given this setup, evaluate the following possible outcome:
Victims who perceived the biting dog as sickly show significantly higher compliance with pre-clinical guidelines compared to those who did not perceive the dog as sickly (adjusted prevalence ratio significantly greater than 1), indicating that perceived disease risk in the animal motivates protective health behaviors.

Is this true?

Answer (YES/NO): YES